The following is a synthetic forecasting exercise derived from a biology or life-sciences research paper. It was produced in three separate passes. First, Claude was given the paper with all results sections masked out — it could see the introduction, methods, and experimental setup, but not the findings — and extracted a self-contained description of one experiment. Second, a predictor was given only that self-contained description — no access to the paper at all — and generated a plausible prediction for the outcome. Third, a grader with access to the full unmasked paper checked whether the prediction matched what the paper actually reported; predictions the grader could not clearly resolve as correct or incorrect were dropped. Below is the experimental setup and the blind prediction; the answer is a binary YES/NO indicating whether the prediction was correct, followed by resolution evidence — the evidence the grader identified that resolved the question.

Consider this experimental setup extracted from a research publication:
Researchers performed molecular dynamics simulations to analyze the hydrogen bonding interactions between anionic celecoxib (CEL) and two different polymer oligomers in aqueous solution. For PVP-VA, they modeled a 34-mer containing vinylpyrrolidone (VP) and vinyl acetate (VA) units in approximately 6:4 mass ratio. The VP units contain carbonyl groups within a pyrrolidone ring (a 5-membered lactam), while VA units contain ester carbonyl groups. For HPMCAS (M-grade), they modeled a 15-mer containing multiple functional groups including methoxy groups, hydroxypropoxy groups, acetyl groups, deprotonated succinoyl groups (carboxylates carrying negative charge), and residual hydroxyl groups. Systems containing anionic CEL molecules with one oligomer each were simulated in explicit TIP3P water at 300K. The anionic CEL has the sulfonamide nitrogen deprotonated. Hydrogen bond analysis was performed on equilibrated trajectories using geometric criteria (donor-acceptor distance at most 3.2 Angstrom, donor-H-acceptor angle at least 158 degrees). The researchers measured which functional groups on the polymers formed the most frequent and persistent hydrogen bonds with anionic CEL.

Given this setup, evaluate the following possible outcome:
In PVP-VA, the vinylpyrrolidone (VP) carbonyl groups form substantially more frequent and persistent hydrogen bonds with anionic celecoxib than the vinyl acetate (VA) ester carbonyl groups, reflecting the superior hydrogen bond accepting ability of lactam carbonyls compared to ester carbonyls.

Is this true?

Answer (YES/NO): NO